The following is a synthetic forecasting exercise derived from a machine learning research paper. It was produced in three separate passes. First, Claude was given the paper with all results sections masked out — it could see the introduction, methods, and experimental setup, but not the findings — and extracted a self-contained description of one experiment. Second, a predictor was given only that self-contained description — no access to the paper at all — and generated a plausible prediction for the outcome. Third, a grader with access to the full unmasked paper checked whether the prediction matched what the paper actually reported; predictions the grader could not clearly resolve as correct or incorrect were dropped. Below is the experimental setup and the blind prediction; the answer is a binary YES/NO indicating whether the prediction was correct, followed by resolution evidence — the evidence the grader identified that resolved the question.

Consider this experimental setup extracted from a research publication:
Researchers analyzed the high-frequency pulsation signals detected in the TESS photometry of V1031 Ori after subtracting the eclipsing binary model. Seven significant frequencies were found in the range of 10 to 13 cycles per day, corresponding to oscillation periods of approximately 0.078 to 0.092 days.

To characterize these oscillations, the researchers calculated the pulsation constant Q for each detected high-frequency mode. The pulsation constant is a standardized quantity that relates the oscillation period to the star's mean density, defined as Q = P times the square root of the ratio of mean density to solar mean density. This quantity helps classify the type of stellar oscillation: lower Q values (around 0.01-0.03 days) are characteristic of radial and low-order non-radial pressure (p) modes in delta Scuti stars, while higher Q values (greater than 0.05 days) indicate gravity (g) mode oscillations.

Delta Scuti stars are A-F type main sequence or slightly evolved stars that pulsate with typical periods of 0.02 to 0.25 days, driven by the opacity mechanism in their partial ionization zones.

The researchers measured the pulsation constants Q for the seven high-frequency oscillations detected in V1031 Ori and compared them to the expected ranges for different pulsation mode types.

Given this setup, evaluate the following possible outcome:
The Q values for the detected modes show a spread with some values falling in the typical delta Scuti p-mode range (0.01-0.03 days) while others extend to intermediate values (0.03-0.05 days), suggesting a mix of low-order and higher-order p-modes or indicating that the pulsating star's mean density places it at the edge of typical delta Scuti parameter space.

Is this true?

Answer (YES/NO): NO